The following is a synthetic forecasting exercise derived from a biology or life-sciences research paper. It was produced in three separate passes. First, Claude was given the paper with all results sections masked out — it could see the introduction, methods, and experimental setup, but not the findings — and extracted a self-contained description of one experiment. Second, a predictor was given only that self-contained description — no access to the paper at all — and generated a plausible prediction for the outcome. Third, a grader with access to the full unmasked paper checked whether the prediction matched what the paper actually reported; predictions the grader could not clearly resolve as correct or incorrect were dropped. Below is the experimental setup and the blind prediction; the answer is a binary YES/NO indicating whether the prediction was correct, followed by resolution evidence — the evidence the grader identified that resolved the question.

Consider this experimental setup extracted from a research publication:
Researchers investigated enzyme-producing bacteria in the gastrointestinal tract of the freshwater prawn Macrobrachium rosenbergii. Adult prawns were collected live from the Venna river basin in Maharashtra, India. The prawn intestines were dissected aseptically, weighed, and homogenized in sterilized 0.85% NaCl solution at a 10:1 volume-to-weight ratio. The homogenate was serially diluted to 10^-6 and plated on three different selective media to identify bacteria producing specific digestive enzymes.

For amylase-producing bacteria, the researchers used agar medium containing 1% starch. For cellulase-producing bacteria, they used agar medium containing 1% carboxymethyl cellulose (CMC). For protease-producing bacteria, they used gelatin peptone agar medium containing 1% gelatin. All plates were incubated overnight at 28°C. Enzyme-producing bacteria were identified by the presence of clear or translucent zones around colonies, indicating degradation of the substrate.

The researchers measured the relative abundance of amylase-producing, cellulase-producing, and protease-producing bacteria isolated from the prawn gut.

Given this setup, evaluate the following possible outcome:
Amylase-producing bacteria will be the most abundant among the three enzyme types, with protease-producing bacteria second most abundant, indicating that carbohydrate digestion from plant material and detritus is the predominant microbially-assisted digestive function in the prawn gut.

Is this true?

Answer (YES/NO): NO